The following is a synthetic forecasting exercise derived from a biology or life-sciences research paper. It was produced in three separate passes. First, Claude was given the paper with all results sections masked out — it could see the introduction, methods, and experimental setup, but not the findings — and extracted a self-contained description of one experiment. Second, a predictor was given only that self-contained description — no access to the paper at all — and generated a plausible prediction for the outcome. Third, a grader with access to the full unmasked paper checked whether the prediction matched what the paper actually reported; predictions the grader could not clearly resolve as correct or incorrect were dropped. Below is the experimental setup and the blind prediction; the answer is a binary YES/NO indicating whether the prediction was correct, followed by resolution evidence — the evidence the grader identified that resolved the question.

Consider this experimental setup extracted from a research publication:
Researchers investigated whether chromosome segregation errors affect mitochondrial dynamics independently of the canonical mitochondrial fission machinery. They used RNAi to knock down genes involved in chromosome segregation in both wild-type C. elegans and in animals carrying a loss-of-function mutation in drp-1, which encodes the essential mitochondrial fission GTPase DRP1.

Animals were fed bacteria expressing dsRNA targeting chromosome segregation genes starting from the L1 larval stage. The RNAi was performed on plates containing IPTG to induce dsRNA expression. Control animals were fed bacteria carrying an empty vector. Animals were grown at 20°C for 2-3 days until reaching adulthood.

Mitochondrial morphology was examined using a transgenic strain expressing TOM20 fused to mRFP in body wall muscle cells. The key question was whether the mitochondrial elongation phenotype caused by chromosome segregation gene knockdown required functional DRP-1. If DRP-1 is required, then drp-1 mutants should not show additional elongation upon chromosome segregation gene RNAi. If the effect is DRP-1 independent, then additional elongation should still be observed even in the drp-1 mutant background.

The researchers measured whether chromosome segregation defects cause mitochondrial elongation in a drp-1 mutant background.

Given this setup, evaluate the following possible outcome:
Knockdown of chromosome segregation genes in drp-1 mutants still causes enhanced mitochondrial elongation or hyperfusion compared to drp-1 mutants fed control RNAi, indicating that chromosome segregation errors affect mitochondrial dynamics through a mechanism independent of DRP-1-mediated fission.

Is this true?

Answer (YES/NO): YES